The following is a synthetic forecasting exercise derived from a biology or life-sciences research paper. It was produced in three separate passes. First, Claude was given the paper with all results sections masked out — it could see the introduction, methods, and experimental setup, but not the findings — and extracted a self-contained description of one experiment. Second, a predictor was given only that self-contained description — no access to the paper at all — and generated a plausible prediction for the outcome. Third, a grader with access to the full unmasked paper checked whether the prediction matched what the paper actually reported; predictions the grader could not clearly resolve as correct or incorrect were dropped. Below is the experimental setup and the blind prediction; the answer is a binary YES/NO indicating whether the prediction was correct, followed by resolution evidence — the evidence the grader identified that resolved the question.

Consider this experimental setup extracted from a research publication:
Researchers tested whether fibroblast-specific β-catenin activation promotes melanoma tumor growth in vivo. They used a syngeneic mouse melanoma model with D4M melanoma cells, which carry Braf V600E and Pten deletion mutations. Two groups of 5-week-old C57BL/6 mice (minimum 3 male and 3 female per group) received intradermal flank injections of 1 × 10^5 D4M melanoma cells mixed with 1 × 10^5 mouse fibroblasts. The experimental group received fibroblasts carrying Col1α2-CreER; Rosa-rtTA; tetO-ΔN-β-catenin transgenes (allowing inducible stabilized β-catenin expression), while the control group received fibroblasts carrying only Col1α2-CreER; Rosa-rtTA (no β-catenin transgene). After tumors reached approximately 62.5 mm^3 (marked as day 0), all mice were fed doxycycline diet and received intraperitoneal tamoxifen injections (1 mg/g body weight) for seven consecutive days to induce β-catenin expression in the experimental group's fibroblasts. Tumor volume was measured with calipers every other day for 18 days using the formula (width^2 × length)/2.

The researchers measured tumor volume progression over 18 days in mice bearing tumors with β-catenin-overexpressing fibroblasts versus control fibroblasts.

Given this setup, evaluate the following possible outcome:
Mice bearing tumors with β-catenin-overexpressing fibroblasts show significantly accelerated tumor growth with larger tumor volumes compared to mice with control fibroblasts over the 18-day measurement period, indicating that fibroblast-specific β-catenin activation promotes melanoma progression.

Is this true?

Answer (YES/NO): YES